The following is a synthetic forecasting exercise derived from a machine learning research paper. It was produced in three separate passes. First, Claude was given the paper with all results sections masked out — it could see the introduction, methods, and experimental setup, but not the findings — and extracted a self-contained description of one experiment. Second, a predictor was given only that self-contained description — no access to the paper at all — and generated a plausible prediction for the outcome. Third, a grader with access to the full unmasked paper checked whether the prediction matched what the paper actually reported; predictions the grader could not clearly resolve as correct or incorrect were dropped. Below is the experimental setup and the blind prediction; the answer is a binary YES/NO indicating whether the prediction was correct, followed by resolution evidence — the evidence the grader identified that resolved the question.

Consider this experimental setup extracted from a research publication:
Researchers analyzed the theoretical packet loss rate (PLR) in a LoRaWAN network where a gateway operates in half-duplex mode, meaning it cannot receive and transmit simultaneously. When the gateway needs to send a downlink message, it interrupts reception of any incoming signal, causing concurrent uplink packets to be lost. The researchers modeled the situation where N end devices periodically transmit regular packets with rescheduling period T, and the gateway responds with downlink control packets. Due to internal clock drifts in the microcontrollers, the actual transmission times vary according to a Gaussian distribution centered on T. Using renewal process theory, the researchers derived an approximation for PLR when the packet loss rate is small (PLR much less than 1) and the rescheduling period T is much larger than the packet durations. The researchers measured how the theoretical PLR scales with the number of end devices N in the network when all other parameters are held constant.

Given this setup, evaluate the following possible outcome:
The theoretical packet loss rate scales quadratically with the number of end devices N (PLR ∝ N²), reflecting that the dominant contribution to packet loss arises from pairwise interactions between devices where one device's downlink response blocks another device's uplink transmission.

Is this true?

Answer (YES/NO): NO